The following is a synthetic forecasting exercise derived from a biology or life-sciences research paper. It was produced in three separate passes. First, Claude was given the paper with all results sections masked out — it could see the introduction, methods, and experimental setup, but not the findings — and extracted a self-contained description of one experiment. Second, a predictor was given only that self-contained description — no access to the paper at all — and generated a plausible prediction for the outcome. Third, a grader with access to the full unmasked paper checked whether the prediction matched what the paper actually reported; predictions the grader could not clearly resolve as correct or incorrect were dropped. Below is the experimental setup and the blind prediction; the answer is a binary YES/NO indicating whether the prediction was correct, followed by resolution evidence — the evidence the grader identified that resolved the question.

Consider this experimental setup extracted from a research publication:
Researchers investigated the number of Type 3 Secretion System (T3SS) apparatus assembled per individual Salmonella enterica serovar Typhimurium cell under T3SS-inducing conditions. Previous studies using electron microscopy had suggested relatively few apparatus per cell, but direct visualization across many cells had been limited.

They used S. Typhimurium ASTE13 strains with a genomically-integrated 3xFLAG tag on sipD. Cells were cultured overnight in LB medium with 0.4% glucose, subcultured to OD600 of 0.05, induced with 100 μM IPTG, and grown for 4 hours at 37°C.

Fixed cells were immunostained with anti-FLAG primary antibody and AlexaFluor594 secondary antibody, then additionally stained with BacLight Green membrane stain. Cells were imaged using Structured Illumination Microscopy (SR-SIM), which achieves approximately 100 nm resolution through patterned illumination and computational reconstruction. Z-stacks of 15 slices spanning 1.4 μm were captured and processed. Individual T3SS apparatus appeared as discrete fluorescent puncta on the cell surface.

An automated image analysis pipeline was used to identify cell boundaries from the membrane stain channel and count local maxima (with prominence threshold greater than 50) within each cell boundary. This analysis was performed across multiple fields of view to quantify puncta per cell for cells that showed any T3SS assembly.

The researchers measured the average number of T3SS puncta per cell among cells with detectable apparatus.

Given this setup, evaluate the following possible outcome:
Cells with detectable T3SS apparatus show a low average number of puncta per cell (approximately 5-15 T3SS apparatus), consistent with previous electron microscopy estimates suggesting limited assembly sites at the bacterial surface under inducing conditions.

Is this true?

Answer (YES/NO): YES